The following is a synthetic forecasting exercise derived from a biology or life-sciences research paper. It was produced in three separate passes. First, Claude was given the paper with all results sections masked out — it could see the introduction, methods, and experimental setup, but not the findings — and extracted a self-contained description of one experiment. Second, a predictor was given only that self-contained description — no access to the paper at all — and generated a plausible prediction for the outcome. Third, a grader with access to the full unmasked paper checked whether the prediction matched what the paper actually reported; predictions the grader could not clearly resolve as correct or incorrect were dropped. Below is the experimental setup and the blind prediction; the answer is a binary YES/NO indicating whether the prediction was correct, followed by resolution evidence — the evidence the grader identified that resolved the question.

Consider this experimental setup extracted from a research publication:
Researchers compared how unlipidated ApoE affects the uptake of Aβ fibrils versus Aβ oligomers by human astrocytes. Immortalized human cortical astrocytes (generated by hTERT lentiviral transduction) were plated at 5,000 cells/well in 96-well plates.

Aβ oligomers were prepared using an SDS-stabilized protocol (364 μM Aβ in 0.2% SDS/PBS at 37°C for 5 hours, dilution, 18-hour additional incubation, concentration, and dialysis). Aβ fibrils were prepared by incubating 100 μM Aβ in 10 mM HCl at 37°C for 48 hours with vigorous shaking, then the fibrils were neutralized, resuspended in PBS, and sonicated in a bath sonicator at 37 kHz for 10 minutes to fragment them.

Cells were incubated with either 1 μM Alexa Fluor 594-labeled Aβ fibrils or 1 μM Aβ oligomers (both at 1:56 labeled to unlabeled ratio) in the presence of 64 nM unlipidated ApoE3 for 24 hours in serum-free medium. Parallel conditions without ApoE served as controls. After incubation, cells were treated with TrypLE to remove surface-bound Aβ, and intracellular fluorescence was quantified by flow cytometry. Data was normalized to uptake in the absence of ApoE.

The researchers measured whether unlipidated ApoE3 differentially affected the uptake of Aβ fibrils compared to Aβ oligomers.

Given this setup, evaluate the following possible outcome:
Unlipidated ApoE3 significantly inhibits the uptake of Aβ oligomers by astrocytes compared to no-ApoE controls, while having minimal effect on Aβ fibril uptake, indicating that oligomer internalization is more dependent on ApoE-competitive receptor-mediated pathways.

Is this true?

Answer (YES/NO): NO